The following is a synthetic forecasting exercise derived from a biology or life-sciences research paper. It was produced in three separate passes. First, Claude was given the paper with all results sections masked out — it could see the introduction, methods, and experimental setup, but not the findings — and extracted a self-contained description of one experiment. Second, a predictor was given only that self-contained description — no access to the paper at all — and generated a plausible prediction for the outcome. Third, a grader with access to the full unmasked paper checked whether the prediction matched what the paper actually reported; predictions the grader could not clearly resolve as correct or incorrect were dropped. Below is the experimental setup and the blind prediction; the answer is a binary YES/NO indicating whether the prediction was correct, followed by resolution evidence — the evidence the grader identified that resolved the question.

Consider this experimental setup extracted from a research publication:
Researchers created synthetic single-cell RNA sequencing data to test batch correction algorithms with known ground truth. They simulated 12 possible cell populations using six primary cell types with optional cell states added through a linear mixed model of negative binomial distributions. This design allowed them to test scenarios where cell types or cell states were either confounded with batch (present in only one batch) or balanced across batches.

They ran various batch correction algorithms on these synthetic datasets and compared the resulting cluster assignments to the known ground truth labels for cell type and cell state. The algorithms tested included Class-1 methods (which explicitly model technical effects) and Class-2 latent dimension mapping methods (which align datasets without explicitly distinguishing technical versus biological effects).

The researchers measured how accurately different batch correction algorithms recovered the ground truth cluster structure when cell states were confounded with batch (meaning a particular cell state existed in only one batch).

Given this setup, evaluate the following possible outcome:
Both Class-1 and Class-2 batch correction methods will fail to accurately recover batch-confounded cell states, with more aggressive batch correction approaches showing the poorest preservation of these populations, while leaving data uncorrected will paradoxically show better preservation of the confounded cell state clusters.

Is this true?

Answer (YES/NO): NO